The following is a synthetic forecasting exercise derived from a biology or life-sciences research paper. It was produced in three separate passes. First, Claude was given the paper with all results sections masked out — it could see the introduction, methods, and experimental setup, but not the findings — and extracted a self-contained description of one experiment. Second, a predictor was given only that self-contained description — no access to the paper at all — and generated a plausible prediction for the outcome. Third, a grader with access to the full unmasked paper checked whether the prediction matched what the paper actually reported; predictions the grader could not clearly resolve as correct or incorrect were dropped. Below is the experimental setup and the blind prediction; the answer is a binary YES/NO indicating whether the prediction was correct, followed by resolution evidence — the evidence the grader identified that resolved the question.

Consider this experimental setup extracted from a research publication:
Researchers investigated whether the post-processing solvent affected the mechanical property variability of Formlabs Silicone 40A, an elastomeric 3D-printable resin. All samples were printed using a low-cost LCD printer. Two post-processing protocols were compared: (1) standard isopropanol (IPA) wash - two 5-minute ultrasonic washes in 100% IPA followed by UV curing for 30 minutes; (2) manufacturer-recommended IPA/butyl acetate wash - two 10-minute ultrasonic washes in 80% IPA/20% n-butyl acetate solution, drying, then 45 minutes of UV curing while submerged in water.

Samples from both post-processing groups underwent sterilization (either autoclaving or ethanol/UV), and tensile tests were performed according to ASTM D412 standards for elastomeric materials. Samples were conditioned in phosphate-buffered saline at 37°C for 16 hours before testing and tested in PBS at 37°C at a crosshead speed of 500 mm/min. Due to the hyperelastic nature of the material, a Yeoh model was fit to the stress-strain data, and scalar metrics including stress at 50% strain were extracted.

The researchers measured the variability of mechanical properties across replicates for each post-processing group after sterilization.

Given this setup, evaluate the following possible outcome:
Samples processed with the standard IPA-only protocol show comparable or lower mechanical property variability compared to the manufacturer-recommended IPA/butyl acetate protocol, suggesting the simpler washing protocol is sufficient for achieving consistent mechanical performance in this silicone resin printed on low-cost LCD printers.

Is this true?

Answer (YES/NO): YES